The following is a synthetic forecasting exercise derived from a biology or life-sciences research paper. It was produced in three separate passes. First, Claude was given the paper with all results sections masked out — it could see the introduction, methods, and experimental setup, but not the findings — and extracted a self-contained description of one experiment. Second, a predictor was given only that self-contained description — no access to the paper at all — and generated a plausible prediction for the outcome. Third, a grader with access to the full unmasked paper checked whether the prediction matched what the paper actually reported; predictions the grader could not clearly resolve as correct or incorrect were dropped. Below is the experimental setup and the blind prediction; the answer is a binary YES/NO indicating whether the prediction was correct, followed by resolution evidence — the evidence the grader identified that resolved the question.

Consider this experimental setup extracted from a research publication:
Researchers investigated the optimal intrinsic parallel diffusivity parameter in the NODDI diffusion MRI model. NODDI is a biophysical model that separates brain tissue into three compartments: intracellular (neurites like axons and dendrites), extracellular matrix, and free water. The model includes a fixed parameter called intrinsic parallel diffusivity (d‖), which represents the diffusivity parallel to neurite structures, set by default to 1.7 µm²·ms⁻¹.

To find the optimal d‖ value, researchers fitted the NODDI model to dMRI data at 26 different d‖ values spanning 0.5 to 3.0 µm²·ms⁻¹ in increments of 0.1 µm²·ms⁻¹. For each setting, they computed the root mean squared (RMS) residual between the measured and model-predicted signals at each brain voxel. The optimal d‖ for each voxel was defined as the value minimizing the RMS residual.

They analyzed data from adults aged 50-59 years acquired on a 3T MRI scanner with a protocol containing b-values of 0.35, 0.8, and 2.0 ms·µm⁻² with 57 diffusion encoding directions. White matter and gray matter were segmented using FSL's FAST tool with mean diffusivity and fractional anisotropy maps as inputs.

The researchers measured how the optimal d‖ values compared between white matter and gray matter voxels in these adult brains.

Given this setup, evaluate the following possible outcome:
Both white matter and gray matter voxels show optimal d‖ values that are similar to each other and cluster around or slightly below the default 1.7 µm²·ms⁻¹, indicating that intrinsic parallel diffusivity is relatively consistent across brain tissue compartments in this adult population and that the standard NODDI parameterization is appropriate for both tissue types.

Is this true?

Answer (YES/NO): NO